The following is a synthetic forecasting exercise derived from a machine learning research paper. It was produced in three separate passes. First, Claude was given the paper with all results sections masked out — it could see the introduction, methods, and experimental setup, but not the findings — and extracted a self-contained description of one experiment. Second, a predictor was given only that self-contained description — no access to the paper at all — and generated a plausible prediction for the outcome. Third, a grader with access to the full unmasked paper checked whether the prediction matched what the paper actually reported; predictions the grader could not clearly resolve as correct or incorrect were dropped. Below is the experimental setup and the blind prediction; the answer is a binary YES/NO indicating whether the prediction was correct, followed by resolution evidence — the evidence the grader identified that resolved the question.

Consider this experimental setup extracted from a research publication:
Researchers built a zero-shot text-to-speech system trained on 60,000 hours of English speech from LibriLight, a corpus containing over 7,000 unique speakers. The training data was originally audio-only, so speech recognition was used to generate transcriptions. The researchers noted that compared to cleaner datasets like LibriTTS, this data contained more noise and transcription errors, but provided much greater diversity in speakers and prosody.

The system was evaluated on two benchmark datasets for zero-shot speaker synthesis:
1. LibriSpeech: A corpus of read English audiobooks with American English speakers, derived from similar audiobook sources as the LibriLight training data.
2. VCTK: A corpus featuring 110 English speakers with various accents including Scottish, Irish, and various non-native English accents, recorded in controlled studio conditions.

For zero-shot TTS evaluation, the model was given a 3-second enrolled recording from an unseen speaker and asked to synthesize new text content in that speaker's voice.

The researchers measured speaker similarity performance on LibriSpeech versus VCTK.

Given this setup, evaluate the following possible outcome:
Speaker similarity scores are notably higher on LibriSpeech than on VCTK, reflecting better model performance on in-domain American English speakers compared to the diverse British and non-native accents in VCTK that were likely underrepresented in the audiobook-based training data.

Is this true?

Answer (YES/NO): YES